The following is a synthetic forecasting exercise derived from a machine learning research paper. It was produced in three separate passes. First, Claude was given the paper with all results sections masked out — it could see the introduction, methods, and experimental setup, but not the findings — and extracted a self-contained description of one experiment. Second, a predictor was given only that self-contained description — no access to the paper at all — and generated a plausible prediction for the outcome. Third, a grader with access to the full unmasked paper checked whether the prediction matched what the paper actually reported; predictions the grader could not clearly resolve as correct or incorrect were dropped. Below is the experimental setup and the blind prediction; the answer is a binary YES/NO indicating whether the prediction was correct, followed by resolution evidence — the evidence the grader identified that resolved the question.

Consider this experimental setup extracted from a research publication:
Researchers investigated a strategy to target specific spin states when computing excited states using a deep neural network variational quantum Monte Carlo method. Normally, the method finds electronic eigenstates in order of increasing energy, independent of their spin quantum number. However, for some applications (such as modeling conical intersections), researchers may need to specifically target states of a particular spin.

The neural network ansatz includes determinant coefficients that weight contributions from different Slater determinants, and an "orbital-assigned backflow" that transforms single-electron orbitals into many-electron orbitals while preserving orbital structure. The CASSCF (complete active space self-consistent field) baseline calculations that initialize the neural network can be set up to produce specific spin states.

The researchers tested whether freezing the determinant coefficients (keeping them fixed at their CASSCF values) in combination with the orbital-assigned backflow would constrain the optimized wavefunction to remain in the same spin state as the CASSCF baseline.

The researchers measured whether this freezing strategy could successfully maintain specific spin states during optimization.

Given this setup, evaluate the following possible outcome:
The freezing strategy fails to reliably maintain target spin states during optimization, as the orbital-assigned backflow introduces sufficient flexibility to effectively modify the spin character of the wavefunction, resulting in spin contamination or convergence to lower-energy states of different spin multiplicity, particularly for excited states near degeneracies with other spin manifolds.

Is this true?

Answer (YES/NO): NO